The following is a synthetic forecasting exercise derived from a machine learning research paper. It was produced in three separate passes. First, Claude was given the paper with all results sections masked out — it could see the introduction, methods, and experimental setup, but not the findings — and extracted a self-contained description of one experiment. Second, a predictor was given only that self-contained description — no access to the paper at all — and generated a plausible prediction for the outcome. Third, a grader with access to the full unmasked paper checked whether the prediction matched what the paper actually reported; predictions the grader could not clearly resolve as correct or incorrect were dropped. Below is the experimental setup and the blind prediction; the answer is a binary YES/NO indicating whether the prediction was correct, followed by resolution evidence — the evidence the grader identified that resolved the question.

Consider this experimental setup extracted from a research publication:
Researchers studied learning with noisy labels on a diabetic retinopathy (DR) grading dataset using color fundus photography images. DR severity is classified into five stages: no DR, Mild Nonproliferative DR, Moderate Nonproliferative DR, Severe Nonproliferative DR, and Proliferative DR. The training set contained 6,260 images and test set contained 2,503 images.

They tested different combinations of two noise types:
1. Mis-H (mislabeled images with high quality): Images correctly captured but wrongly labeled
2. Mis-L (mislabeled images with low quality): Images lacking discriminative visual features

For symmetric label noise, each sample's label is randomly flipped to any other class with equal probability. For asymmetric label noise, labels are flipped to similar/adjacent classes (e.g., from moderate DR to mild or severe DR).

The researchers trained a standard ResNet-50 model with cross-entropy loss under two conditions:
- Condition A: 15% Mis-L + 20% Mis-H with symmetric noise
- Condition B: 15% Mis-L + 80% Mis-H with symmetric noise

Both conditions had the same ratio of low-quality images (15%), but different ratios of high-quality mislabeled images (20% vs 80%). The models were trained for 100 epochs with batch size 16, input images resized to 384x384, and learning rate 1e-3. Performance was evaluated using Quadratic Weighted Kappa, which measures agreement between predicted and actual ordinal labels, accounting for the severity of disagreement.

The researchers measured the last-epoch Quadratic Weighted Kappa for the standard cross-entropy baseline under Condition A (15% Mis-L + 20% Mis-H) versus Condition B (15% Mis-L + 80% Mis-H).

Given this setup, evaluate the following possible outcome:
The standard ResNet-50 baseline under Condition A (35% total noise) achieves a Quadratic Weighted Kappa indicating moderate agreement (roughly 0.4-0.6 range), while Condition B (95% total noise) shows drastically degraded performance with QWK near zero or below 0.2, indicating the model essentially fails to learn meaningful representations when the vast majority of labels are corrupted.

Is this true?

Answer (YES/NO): NO